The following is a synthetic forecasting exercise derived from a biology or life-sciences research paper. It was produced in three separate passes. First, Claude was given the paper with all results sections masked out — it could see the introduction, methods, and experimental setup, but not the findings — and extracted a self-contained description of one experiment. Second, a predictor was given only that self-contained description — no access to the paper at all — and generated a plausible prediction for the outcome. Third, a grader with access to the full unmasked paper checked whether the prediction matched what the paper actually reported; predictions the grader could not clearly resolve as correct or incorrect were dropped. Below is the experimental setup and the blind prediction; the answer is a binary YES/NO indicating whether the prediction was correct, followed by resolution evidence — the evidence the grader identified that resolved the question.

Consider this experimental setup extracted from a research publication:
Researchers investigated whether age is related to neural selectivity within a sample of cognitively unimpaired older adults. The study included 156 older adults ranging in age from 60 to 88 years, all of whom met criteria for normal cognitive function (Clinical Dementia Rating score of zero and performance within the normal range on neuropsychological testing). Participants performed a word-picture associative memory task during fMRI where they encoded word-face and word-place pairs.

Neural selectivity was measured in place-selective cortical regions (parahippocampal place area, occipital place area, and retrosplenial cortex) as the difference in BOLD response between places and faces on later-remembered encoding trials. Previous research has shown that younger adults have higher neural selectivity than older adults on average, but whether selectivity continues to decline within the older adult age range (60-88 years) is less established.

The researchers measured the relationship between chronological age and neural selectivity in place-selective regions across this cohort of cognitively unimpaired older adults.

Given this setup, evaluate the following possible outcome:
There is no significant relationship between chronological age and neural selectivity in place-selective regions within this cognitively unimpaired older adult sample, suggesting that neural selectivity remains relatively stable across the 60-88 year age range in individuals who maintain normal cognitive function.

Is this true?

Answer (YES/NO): NO